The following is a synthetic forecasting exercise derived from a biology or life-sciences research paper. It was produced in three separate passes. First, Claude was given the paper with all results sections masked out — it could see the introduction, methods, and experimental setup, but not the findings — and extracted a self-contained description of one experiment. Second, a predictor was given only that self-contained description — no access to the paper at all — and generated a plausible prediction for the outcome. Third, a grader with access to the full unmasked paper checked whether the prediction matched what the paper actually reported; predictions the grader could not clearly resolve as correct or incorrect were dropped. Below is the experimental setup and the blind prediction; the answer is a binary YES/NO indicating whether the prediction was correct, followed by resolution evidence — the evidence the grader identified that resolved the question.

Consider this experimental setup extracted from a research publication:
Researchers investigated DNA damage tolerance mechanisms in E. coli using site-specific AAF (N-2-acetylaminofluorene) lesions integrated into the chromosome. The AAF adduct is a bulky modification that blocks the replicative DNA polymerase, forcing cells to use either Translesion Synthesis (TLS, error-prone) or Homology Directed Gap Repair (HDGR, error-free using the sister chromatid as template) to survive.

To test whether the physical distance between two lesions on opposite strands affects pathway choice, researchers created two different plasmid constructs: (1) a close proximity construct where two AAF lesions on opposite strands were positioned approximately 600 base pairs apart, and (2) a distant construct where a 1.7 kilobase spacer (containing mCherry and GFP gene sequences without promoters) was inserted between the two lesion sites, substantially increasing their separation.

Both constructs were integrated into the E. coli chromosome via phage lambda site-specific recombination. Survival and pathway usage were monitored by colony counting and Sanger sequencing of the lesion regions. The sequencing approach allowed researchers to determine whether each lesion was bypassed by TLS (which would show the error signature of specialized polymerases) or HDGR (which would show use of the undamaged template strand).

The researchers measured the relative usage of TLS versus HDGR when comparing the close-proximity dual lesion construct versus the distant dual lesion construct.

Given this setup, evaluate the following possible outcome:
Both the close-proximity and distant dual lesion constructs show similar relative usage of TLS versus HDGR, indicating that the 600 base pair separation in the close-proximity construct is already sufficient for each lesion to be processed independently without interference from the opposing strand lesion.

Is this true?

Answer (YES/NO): NO